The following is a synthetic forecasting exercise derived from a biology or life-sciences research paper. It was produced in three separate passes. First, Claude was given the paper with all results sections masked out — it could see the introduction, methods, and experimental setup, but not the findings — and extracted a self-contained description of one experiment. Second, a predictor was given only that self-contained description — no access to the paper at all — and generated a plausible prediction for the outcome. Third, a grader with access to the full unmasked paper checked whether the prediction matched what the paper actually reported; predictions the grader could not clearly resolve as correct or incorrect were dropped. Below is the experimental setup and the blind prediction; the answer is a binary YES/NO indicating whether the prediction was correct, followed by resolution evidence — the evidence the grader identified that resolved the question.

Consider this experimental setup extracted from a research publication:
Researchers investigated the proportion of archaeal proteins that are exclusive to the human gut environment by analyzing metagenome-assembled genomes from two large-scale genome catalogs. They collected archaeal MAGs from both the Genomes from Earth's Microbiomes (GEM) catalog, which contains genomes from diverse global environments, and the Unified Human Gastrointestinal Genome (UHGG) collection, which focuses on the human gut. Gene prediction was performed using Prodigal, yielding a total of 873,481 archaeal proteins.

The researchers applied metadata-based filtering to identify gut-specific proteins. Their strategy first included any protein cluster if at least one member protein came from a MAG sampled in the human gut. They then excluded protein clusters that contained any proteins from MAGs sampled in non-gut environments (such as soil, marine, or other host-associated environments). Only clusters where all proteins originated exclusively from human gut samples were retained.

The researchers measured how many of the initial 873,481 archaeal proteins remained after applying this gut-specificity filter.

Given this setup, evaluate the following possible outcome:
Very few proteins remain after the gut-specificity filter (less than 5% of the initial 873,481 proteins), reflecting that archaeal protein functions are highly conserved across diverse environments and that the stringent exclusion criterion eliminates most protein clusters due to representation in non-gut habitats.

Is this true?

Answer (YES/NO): NO